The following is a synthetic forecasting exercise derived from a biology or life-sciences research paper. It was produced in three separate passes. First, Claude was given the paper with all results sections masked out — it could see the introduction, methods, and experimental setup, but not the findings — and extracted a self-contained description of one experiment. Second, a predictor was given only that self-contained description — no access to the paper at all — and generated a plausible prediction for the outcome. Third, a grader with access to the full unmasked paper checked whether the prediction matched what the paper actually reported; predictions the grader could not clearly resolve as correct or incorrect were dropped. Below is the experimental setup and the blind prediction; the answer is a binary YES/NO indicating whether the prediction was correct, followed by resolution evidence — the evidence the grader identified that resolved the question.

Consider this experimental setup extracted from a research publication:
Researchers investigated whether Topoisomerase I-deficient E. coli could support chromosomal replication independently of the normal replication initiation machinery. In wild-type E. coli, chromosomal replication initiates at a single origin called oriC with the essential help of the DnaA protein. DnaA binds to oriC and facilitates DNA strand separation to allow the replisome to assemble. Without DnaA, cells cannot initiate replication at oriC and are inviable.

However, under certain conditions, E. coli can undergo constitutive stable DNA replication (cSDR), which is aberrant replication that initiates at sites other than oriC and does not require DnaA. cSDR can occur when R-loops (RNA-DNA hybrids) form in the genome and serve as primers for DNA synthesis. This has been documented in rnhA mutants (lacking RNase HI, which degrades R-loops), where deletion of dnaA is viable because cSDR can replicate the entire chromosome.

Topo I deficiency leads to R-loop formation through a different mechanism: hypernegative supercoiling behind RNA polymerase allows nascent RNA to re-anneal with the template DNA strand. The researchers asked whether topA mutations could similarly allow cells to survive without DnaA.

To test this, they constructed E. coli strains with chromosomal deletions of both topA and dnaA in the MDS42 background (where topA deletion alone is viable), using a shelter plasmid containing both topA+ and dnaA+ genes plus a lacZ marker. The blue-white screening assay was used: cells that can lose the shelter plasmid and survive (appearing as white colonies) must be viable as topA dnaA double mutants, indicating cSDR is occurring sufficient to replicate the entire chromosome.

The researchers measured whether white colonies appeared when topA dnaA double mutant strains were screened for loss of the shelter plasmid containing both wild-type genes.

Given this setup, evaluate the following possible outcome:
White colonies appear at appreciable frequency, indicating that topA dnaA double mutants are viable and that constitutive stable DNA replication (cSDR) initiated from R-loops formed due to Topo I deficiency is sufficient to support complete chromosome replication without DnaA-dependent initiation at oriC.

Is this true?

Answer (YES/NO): YES